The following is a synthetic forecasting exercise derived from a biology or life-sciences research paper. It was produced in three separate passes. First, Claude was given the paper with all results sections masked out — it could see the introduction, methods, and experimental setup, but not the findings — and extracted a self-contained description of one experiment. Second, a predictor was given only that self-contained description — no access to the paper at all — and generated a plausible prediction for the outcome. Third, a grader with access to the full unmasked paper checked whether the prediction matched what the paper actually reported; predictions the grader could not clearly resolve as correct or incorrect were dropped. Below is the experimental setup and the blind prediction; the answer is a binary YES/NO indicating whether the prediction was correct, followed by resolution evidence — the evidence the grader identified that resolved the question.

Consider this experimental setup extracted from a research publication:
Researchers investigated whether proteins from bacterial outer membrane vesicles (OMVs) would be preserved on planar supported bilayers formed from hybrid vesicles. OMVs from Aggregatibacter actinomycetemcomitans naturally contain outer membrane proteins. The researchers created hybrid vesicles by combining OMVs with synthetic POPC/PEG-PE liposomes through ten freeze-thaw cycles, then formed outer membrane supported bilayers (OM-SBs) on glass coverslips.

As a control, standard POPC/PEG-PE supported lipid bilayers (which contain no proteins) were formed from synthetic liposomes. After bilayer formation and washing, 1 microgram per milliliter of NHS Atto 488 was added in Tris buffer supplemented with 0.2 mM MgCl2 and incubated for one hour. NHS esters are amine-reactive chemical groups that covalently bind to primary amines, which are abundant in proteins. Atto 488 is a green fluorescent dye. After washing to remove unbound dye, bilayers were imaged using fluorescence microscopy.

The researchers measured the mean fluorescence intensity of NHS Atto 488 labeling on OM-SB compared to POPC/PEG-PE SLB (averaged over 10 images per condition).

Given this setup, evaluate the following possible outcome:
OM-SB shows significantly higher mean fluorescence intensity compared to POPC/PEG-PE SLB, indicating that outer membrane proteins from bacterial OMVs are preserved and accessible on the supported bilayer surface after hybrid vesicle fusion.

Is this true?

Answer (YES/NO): YES